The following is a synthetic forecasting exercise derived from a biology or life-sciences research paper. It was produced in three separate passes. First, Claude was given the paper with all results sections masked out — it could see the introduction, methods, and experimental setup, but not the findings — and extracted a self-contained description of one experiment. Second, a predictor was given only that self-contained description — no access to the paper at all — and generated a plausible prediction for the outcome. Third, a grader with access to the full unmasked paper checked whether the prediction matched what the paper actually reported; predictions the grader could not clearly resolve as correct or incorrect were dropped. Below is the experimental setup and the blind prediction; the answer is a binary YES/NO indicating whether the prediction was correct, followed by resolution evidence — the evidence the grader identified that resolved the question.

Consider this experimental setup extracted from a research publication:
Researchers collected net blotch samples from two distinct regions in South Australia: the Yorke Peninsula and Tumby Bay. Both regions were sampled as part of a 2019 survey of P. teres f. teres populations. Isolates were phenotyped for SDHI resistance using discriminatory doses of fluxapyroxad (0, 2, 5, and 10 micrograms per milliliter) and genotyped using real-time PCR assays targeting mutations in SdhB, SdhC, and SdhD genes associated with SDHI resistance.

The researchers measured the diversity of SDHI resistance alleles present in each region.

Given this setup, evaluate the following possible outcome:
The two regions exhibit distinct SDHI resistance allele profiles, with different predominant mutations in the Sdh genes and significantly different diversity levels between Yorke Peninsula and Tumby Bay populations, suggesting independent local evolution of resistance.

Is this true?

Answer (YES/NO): YES